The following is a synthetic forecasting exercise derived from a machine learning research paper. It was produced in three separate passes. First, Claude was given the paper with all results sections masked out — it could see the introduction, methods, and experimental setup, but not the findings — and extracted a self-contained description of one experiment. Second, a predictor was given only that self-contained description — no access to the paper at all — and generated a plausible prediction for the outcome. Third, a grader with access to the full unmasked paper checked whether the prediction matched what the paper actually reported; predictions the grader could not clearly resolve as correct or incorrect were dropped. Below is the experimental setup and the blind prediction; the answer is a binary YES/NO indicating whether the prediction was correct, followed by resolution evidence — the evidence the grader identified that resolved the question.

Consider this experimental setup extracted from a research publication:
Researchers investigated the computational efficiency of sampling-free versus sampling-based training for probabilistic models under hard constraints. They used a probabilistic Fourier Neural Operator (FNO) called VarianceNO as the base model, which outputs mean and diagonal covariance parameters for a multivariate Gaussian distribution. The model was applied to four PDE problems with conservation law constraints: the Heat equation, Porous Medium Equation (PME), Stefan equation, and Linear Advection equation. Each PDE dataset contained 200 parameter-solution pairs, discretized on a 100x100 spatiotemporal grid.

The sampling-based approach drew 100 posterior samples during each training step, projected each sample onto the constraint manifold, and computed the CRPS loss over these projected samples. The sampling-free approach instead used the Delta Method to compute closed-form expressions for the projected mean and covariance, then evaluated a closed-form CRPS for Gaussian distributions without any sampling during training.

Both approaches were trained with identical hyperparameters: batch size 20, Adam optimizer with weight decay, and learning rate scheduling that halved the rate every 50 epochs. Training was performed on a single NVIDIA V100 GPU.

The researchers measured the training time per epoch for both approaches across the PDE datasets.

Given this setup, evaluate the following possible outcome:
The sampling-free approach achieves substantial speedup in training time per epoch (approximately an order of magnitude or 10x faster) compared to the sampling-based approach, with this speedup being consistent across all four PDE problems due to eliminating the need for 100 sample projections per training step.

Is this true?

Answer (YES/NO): NO